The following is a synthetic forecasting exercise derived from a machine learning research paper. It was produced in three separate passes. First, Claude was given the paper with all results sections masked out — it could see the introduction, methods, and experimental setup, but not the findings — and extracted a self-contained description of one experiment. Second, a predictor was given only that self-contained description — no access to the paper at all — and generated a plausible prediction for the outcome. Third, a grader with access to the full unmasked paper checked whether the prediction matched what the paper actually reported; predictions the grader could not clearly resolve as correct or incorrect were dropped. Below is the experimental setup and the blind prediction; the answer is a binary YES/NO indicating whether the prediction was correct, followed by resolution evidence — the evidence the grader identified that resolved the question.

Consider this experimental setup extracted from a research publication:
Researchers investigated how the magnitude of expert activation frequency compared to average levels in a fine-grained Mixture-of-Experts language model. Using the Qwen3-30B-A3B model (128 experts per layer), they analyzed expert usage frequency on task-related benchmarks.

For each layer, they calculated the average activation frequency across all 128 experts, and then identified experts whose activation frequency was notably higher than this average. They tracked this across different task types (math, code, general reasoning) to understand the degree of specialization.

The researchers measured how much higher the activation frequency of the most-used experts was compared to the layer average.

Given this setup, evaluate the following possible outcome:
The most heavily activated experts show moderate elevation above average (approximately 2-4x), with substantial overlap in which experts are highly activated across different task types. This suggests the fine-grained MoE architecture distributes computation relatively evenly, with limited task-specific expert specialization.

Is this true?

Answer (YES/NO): NO